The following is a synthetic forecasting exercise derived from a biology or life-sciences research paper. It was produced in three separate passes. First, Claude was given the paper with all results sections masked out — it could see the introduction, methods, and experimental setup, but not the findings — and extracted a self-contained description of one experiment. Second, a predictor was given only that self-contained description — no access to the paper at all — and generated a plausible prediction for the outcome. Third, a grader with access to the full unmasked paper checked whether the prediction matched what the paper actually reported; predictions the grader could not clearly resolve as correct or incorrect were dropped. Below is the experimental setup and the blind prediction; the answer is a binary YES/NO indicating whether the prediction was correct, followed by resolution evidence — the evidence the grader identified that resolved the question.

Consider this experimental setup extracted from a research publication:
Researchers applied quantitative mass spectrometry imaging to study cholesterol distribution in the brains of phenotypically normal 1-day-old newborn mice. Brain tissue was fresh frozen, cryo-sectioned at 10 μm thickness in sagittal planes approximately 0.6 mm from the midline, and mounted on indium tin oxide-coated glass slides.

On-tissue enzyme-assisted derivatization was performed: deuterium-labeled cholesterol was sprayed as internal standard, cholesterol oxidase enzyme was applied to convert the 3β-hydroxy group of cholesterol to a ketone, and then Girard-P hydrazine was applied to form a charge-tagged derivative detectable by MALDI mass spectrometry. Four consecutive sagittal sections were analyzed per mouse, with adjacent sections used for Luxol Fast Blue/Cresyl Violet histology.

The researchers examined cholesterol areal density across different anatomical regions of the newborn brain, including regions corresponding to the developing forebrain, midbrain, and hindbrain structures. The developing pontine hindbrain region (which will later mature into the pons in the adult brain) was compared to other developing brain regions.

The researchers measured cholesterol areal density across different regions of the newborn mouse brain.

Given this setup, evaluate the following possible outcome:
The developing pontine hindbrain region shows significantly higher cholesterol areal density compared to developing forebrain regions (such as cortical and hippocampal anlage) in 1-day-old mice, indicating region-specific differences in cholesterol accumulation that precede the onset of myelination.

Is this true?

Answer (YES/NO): YES